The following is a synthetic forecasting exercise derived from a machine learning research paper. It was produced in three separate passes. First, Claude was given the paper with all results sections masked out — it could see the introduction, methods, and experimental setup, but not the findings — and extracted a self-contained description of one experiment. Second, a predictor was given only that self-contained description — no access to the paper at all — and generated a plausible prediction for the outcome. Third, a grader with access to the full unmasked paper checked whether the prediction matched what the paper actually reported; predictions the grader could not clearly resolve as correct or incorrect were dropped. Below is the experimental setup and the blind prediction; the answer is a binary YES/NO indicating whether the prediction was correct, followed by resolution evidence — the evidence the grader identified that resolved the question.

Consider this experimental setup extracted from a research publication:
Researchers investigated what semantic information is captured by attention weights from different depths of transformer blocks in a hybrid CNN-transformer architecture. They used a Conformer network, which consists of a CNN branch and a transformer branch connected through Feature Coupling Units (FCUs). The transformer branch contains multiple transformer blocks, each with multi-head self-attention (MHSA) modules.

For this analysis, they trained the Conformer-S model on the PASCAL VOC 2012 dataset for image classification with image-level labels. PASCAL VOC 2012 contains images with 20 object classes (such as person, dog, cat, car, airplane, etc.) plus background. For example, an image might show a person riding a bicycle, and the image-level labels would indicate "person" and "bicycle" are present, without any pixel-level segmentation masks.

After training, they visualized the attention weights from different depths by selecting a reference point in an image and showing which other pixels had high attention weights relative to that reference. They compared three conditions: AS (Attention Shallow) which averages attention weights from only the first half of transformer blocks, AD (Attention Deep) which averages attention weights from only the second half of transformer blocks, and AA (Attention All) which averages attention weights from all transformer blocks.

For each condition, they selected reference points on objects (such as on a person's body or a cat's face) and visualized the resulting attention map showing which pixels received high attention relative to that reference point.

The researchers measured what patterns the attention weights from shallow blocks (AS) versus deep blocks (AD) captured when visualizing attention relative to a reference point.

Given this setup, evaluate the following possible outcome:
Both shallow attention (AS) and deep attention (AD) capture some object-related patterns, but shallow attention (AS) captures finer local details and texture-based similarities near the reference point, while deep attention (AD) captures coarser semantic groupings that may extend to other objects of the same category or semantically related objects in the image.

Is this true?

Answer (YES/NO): NO